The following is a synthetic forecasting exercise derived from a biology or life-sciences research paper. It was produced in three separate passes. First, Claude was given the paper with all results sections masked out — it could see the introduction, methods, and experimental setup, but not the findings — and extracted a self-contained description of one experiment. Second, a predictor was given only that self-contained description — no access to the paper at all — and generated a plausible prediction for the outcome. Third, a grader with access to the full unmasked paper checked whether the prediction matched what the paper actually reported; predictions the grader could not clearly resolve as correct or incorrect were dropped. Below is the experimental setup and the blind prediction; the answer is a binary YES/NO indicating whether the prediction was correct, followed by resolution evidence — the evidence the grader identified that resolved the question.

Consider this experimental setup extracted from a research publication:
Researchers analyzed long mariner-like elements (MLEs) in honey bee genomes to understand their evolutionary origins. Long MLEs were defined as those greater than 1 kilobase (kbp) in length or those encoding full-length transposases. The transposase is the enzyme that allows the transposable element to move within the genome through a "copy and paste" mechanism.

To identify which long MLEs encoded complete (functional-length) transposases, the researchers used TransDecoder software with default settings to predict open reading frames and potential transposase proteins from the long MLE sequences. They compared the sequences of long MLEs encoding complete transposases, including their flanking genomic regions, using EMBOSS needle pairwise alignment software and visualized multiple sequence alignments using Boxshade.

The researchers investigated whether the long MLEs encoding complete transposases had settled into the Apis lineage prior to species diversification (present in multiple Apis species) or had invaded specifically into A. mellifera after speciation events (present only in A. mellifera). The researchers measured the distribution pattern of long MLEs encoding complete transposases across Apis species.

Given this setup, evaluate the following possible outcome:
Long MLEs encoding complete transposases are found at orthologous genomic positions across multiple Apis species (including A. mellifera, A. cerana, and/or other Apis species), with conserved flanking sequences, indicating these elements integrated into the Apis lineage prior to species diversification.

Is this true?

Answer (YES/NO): YES